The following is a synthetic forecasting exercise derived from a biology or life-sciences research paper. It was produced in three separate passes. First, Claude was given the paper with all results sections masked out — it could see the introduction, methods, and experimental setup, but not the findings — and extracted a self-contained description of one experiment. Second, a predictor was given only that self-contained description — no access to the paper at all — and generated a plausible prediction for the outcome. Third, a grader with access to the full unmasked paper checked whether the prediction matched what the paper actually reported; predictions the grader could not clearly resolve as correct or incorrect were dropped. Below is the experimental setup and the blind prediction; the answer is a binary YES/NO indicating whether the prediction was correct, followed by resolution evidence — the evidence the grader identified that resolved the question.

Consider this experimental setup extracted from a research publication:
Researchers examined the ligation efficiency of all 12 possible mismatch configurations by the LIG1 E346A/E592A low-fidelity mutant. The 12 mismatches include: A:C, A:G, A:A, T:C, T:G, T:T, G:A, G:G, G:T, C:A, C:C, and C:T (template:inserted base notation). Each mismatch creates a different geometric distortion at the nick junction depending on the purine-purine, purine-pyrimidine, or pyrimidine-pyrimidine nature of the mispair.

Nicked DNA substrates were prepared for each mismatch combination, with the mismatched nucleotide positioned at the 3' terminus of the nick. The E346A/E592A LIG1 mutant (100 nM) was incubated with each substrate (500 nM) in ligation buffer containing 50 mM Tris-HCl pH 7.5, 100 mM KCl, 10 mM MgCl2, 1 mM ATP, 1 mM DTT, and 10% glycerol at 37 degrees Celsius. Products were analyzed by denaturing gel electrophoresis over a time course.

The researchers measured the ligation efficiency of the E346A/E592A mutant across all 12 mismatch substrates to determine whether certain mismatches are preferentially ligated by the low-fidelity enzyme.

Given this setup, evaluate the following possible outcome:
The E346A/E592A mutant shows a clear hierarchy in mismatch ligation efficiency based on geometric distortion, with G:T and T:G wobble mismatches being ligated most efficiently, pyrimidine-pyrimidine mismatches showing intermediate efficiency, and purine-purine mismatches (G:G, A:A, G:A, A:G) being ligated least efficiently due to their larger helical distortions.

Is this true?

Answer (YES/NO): NO